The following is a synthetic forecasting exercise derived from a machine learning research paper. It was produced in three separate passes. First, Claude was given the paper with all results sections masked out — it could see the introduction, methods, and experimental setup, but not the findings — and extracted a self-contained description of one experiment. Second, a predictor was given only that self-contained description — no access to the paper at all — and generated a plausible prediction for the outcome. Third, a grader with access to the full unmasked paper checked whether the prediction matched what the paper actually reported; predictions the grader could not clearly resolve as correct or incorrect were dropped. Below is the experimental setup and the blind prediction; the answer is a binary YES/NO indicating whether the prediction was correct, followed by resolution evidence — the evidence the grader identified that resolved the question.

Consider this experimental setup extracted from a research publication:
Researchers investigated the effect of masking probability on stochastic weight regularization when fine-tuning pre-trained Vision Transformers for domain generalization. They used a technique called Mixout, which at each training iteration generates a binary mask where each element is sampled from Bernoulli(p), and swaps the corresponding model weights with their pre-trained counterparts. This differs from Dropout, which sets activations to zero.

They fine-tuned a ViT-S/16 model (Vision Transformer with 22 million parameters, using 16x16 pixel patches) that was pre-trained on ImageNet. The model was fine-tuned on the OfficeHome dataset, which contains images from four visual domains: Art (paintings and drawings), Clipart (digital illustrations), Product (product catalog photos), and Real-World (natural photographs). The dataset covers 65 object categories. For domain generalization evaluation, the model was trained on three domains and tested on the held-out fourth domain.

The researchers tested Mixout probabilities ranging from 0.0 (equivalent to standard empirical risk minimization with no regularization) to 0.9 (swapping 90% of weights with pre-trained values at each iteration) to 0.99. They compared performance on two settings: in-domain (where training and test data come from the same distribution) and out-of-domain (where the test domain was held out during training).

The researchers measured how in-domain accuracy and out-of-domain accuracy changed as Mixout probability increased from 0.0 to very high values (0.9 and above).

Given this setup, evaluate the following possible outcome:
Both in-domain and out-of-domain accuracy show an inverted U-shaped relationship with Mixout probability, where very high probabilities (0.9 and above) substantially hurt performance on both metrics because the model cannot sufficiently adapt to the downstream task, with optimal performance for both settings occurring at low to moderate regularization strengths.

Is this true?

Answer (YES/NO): NO